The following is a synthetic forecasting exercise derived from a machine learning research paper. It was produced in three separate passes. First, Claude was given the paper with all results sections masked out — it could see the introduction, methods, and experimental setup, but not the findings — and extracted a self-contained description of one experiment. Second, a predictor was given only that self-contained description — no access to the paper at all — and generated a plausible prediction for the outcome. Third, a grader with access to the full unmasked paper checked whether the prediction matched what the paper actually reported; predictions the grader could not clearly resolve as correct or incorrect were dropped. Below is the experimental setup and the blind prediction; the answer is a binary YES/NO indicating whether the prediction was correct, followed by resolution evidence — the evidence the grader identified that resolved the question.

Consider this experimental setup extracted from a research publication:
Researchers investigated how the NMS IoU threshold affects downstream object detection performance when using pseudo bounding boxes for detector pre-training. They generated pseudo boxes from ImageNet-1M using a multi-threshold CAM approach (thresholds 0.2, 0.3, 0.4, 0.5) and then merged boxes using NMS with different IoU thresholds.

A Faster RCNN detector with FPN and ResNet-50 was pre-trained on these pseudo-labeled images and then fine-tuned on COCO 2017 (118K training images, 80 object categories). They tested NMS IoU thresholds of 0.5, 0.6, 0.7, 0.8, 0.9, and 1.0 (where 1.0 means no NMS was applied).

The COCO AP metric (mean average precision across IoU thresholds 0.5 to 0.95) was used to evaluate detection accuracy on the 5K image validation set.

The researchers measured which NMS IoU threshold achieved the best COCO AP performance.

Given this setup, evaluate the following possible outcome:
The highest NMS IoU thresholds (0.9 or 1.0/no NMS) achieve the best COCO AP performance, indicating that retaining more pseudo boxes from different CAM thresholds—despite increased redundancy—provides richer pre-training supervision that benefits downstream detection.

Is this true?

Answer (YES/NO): NO